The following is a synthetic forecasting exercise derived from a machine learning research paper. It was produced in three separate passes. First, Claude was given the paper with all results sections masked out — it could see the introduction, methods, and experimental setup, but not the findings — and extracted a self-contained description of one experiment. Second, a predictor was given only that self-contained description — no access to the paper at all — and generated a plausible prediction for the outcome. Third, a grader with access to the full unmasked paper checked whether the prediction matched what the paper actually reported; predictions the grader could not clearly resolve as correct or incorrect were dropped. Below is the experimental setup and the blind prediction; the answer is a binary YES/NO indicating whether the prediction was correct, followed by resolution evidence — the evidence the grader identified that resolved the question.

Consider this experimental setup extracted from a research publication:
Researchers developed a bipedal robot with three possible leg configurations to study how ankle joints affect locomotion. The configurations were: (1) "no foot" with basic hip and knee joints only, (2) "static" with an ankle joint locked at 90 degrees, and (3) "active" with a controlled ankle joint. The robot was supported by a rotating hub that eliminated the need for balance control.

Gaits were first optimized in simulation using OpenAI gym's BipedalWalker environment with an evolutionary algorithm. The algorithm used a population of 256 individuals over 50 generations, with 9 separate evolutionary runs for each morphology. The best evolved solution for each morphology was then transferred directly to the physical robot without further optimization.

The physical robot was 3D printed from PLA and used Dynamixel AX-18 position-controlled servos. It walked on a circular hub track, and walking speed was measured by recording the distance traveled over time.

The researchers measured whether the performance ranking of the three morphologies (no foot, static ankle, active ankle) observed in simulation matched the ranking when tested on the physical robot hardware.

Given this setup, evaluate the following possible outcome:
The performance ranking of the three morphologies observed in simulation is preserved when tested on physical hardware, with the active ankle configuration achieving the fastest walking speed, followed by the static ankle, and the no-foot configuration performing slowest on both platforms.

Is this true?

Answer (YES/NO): NO